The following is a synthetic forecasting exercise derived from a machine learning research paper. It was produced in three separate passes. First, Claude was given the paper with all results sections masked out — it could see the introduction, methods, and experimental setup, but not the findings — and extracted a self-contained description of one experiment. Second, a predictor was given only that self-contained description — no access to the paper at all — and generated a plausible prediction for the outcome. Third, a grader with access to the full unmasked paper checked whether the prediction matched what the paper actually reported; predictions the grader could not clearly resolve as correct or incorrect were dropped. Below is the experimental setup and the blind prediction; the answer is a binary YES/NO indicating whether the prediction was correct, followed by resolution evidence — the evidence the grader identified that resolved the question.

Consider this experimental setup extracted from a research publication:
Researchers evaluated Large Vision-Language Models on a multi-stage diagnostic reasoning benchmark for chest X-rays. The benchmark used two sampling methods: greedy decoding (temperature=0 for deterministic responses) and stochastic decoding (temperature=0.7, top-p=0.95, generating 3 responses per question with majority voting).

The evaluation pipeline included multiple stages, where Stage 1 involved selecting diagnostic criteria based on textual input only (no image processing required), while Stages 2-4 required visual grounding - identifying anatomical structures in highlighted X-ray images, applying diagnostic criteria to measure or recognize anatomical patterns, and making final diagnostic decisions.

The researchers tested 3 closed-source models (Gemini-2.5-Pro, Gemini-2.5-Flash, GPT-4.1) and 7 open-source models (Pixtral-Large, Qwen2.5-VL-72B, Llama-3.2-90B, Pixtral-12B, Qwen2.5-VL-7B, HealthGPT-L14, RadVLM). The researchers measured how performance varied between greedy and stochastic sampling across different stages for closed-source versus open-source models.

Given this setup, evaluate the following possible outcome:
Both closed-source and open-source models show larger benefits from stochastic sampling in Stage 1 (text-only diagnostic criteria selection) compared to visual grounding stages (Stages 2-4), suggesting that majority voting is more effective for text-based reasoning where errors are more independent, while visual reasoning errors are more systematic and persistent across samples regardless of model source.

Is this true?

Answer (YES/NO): NO